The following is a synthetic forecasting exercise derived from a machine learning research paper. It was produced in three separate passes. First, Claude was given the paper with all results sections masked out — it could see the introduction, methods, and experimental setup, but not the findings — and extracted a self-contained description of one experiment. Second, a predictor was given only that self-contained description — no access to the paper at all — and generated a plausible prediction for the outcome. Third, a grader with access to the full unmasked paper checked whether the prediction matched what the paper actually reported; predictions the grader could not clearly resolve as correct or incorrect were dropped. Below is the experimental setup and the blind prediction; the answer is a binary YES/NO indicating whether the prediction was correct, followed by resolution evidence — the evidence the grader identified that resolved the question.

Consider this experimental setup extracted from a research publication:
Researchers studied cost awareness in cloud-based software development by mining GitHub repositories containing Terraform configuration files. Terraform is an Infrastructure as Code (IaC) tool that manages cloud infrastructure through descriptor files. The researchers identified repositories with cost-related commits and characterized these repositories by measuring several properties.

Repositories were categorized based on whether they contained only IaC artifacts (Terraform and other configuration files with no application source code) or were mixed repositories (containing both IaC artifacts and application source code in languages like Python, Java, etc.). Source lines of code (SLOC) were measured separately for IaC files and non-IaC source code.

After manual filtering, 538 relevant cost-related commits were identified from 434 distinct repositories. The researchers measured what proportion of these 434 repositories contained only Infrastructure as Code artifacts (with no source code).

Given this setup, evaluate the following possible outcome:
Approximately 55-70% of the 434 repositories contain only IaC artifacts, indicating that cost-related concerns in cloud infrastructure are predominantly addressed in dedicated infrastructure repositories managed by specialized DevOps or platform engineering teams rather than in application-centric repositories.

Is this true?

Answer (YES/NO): YES